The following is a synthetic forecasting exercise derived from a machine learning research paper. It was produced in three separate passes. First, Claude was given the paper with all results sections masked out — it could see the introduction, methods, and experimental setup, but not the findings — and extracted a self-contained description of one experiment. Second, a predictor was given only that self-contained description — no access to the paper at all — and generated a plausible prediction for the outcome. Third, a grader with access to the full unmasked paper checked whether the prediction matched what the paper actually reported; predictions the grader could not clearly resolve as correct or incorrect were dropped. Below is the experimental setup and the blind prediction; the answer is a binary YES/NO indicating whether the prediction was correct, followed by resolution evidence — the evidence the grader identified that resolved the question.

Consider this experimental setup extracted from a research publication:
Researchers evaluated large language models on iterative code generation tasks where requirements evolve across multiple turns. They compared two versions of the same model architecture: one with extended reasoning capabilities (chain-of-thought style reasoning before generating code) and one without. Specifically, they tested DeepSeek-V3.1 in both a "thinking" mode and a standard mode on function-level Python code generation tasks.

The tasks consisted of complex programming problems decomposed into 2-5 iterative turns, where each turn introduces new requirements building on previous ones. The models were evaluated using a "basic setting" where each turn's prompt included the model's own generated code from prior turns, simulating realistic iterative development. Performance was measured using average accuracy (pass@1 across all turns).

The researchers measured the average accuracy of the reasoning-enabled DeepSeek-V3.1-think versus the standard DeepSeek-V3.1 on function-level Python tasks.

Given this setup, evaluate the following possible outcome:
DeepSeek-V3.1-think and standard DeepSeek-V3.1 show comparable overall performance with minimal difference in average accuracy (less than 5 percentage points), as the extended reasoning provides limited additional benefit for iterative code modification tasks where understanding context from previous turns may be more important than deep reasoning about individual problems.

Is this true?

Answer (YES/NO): NO